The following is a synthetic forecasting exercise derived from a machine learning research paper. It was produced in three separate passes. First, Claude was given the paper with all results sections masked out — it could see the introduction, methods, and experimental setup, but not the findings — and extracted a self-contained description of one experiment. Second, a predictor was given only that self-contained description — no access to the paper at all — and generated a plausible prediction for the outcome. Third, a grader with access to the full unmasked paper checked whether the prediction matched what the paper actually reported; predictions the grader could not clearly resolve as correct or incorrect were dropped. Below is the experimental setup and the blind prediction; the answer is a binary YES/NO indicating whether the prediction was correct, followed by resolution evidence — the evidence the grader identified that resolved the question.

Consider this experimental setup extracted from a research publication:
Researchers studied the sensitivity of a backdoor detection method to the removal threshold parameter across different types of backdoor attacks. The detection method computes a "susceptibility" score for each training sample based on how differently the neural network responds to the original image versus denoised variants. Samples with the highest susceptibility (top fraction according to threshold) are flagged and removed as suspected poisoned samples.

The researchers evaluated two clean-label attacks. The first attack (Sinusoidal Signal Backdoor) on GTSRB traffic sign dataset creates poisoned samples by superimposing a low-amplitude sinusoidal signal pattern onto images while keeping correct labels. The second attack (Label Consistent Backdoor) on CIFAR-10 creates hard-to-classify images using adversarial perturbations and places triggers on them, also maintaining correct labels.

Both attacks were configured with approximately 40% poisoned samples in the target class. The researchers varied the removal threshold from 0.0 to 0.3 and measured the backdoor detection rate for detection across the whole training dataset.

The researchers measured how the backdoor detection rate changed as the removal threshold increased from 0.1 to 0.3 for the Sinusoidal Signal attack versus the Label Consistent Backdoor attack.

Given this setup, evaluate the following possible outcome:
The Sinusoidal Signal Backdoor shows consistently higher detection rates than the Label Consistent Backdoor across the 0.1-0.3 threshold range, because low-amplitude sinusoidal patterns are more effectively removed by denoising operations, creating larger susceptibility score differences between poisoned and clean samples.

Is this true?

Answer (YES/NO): NO